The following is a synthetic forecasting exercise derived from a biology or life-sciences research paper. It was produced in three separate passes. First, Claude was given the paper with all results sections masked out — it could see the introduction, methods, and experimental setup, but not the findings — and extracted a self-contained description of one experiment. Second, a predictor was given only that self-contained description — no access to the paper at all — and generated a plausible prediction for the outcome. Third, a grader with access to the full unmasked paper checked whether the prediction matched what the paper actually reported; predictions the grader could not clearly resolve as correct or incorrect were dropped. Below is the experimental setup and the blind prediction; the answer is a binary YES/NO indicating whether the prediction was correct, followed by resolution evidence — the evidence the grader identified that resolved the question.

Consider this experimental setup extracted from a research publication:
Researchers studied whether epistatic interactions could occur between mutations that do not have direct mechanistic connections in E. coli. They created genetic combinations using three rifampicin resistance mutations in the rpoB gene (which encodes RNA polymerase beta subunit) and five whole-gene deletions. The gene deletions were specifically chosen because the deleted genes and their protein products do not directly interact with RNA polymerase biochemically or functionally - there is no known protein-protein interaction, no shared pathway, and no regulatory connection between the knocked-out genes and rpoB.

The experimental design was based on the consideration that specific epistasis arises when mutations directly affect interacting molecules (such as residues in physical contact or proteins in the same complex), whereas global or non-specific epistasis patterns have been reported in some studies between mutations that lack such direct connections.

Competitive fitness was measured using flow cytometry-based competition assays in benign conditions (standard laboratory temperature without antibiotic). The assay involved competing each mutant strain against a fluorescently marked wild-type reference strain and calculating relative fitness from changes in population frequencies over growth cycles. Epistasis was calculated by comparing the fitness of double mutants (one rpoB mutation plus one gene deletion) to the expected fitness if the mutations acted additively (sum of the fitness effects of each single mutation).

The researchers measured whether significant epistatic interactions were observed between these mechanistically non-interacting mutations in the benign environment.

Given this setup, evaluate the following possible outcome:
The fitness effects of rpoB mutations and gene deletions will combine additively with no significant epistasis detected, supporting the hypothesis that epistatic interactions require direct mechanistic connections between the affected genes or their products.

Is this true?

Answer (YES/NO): NO